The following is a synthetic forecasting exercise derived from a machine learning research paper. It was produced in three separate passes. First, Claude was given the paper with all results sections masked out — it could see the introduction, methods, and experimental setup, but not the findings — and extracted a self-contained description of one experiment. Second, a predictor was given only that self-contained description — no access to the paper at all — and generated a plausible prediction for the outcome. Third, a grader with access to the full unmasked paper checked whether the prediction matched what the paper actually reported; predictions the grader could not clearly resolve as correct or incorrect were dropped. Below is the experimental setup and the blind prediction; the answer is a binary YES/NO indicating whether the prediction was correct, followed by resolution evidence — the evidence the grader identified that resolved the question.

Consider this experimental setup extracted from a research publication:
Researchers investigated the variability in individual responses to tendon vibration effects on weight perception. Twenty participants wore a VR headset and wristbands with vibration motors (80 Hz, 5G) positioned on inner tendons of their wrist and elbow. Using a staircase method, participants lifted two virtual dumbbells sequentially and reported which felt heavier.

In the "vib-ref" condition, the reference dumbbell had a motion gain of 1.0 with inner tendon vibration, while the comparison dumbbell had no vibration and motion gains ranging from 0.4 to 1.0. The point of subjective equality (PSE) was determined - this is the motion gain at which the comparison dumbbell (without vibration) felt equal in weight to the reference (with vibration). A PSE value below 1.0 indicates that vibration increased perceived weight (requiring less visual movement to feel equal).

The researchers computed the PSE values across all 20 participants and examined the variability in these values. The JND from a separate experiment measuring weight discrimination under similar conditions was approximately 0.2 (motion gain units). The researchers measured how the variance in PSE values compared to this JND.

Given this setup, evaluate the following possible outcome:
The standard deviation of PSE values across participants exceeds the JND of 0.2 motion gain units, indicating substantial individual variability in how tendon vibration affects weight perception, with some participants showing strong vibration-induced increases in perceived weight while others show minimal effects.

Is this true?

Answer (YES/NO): NO